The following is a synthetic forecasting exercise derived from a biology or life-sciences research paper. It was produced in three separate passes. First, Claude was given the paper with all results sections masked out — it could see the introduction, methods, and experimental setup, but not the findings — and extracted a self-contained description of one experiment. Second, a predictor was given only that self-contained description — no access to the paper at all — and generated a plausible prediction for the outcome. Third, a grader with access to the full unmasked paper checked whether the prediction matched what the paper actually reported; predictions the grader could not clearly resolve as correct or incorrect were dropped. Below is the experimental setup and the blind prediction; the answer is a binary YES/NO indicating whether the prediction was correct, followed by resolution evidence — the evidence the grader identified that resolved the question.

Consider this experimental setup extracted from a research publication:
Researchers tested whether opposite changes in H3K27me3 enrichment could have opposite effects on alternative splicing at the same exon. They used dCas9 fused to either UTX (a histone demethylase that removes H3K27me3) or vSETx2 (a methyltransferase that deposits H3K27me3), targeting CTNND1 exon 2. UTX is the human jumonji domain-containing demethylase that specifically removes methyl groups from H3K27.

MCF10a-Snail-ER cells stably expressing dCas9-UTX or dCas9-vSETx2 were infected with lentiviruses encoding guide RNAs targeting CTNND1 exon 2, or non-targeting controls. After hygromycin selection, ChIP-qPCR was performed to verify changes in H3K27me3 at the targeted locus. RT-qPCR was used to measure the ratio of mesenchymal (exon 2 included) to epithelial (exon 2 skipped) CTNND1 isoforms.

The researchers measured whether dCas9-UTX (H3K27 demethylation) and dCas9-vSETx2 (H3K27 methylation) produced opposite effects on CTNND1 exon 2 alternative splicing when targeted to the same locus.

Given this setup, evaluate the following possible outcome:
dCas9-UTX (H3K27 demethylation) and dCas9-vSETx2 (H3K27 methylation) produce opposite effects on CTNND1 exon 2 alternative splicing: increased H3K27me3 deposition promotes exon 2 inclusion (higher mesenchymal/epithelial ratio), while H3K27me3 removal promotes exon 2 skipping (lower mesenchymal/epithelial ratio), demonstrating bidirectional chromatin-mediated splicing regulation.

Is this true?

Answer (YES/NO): NO